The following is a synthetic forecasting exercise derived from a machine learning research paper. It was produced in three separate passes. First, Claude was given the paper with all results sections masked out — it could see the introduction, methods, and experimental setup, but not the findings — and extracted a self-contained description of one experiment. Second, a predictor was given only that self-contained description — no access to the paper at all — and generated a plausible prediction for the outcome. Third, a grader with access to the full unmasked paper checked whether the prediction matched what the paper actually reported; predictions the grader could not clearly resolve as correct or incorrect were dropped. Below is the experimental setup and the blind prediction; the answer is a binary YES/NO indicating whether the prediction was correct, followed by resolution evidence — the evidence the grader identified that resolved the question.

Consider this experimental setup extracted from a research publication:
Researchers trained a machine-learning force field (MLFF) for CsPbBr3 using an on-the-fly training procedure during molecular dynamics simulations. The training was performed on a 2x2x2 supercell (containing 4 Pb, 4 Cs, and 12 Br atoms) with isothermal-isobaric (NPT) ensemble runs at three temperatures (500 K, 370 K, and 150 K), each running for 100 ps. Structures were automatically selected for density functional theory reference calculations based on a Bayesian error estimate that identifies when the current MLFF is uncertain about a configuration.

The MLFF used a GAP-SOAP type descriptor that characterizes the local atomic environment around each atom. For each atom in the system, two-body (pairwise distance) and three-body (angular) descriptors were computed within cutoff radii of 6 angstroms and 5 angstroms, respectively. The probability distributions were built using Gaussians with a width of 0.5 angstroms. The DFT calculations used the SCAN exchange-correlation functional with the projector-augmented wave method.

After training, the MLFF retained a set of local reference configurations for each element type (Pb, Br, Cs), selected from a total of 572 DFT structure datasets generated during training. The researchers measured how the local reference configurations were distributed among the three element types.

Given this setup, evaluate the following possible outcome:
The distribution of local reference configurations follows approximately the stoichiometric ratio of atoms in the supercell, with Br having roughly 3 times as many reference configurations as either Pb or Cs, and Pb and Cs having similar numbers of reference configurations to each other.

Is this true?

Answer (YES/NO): NO